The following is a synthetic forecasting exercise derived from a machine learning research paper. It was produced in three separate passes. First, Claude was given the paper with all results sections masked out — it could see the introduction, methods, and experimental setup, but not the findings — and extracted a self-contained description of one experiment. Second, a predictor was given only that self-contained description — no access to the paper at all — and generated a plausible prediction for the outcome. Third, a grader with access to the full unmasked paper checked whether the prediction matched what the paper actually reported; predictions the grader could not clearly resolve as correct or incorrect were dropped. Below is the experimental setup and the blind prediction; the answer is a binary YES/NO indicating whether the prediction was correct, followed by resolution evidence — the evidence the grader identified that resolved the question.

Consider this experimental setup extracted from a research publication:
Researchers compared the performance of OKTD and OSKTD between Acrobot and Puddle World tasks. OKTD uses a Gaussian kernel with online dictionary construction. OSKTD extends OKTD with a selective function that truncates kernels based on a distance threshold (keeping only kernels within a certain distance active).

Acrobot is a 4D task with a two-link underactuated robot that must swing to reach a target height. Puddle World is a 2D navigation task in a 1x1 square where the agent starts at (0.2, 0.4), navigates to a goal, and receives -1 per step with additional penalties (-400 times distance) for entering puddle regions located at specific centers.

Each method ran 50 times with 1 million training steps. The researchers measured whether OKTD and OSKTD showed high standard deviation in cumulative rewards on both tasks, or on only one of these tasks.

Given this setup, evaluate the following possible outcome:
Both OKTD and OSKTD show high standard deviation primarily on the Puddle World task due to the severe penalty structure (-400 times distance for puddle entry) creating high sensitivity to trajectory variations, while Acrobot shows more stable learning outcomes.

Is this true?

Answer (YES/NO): NO